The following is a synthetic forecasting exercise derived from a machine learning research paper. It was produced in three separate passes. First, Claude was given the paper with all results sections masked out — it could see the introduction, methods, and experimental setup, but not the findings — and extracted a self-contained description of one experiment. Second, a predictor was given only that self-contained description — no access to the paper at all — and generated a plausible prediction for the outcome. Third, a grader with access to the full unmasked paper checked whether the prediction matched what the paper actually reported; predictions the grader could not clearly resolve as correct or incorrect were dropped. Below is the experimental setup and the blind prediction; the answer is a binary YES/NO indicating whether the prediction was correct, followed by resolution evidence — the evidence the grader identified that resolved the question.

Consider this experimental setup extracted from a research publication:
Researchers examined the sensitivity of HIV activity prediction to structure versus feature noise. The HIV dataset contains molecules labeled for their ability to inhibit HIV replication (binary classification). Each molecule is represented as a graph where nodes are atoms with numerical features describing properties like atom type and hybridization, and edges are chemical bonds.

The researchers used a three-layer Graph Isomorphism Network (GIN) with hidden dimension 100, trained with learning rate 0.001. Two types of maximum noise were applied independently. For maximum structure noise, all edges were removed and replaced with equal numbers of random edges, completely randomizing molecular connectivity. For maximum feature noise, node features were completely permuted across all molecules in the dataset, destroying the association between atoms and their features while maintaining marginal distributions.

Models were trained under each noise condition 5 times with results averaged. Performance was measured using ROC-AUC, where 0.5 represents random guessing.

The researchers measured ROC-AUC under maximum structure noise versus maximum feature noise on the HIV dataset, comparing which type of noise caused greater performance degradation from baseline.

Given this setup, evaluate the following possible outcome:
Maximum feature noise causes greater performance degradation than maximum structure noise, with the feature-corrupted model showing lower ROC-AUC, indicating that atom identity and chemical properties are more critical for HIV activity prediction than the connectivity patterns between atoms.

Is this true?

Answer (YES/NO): YES